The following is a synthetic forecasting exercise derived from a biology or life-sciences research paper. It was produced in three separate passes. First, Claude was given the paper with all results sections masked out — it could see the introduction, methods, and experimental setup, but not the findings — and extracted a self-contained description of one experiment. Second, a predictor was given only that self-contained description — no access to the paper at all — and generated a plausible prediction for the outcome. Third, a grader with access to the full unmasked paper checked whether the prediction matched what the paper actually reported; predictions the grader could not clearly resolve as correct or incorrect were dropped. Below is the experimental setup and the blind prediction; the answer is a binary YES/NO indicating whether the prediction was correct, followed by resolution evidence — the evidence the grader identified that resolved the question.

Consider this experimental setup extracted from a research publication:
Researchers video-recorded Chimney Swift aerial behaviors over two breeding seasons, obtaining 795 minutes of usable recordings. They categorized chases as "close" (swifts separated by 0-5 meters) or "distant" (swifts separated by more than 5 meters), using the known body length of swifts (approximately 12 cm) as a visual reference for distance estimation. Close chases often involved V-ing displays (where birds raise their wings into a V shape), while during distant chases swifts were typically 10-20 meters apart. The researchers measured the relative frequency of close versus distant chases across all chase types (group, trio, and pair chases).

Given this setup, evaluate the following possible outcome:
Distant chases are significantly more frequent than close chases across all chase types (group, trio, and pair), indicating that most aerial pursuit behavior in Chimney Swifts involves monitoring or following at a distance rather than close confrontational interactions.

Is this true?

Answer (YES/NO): NO